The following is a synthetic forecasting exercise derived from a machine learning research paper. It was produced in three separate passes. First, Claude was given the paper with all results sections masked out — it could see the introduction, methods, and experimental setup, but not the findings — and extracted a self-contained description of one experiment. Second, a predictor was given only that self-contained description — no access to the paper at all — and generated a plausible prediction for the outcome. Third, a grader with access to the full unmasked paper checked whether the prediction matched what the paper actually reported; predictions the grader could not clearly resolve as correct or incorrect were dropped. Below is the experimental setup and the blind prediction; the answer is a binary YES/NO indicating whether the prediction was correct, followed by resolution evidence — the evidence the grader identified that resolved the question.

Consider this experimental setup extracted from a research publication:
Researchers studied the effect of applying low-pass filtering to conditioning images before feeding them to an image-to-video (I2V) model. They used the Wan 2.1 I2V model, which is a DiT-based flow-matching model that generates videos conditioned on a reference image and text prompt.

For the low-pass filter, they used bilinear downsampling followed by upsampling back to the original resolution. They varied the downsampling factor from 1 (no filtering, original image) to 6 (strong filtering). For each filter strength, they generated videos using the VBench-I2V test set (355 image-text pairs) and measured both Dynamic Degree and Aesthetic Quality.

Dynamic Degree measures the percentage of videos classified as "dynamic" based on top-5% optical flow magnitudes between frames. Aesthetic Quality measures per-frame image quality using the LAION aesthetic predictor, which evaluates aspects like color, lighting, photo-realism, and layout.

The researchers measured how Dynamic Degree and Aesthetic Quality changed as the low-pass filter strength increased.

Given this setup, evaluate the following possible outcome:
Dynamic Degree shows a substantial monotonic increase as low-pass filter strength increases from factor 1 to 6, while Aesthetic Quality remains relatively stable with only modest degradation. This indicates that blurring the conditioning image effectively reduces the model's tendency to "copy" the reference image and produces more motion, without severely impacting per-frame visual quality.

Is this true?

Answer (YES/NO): NO